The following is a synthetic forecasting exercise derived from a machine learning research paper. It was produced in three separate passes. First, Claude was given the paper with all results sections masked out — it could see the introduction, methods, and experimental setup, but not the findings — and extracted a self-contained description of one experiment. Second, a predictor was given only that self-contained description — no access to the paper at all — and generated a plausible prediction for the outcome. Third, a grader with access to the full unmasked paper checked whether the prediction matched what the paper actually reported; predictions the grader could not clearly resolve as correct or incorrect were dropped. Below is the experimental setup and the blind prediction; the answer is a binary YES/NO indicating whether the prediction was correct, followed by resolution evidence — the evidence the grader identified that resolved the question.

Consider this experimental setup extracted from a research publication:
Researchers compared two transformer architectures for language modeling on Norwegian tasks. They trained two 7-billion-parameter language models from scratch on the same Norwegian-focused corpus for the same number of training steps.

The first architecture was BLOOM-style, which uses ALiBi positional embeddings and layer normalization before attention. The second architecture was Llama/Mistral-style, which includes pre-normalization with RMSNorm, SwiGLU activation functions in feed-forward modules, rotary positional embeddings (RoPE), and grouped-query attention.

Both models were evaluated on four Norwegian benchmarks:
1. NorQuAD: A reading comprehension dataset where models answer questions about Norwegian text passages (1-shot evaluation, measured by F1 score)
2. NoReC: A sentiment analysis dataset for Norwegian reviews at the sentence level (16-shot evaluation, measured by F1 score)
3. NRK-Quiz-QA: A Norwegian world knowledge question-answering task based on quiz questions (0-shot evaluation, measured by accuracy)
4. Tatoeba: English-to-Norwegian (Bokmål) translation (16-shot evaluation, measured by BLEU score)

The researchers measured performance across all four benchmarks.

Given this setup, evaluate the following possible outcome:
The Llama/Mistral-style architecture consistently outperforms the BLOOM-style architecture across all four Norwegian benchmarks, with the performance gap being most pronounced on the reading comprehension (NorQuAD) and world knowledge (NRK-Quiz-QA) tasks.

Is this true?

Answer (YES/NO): NO